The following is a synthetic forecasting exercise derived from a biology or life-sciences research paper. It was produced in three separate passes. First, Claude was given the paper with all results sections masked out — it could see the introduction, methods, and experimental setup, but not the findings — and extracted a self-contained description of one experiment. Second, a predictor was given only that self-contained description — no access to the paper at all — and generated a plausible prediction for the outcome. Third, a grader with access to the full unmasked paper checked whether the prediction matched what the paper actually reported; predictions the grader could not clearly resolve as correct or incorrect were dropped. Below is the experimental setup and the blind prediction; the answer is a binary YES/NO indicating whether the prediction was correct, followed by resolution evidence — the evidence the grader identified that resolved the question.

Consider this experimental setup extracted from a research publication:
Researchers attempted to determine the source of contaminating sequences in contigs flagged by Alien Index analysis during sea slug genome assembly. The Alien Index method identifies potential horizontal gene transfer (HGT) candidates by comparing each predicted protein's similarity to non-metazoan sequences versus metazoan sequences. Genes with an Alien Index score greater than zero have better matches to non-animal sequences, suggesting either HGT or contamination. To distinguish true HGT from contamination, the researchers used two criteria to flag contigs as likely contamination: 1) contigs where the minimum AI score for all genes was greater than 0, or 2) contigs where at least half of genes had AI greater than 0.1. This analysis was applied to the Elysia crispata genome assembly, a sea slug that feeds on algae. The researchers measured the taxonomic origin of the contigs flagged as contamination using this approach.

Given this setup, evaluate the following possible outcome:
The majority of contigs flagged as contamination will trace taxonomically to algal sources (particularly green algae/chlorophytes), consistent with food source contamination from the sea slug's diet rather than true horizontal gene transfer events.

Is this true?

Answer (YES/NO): NO